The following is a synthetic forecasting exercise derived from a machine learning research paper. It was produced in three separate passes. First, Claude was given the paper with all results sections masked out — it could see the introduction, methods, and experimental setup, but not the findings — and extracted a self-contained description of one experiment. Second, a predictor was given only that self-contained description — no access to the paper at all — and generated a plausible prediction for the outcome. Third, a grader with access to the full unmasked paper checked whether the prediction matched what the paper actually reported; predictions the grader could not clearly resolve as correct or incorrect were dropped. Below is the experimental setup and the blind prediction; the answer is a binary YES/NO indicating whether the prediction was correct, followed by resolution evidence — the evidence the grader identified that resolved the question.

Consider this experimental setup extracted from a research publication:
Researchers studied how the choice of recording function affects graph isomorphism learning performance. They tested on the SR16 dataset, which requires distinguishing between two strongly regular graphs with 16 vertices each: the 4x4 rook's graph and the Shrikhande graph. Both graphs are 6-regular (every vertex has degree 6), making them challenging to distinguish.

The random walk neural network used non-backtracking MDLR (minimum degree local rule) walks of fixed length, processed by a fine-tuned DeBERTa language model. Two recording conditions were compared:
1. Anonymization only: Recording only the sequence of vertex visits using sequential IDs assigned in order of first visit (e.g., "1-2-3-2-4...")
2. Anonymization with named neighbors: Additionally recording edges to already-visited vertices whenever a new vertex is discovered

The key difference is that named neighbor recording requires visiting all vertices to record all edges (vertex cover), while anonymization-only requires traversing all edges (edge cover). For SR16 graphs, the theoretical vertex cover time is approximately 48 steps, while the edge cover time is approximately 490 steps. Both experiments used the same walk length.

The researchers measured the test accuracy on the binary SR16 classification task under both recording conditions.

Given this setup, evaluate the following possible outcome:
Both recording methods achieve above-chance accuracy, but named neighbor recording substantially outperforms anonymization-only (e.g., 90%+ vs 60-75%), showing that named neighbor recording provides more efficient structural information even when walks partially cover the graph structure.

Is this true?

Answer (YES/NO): NO